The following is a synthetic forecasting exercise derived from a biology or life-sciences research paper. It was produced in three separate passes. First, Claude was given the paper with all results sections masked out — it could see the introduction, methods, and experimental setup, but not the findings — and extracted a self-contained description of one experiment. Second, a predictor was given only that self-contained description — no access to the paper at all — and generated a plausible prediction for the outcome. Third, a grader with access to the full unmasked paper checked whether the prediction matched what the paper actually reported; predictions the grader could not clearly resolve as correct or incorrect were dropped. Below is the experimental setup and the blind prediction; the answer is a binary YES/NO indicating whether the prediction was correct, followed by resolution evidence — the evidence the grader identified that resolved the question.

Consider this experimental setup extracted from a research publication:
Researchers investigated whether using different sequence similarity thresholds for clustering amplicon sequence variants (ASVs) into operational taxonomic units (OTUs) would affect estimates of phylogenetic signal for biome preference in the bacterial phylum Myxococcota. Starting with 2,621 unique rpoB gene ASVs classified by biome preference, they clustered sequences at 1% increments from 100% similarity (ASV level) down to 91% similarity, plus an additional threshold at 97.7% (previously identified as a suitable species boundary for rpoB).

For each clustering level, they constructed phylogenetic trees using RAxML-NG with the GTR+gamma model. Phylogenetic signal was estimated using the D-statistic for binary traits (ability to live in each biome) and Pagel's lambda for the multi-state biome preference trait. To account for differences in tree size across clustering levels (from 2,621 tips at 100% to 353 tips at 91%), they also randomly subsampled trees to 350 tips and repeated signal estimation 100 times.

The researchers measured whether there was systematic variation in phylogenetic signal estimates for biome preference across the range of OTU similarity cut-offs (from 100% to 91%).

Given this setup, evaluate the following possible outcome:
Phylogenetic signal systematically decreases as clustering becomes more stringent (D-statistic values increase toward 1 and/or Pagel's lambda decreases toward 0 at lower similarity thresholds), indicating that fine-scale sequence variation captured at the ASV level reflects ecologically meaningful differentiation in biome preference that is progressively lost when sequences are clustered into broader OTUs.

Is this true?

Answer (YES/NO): NO